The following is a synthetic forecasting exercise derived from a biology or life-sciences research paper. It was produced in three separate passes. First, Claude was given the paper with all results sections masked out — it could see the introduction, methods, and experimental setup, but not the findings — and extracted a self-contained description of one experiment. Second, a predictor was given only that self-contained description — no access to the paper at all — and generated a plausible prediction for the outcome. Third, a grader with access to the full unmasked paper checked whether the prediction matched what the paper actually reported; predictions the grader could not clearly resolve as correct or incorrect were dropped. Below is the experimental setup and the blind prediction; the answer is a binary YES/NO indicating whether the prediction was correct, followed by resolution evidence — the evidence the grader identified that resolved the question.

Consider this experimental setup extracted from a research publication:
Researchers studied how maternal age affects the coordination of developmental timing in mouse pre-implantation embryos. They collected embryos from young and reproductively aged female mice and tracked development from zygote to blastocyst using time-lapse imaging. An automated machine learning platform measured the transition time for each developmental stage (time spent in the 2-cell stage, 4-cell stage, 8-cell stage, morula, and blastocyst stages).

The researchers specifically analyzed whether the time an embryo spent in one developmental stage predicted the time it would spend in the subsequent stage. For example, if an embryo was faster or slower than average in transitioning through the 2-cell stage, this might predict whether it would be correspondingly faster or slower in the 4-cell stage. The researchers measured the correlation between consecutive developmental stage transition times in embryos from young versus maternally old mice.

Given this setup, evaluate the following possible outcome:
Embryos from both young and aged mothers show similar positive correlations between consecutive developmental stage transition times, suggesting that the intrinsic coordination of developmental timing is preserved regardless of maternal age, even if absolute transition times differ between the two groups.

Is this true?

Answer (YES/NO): NO